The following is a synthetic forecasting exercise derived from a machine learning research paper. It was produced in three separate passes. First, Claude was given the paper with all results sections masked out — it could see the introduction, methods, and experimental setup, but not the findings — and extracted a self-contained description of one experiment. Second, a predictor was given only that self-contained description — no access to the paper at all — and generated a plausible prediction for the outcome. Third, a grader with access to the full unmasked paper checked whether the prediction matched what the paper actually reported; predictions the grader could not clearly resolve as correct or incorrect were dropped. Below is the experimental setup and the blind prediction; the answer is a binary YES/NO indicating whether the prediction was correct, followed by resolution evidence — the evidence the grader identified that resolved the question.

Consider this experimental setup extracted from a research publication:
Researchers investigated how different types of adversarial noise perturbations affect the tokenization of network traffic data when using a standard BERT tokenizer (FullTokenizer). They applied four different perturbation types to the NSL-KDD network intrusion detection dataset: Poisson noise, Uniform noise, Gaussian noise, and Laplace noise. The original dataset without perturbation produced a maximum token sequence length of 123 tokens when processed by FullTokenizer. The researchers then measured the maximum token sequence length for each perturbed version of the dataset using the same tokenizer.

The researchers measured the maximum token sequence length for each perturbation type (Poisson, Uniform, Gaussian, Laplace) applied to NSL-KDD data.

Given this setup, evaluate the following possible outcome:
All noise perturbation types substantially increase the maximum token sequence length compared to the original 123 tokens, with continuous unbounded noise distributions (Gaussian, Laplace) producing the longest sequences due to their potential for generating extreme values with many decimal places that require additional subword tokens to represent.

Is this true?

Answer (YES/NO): NO